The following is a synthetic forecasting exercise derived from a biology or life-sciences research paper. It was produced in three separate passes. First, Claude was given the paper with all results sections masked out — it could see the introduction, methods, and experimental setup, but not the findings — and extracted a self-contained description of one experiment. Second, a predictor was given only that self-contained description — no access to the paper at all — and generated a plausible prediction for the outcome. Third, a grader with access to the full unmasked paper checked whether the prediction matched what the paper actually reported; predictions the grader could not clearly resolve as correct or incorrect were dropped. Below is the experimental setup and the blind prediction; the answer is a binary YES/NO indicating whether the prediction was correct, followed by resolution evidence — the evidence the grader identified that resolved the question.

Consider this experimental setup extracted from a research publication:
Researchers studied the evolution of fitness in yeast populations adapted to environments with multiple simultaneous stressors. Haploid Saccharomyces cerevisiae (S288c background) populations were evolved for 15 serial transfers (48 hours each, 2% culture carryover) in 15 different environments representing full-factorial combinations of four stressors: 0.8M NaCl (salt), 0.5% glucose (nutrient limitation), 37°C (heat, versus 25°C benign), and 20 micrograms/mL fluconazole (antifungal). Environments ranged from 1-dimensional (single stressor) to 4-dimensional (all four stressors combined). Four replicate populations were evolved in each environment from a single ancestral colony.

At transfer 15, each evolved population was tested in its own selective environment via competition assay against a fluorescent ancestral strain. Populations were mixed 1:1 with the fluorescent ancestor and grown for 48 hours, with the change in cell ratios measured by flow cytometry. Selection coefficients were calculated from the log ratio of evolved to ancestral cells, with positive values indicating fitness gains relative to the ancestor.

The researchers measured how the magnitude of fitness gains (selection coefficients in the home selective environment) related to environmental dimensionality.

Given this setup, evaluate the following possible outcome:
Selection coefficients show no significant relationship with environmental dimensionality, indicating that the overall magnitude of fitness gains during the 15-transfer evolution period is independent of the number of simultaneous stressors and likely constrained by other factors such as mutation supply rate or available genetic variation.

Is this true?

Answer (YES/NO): NO